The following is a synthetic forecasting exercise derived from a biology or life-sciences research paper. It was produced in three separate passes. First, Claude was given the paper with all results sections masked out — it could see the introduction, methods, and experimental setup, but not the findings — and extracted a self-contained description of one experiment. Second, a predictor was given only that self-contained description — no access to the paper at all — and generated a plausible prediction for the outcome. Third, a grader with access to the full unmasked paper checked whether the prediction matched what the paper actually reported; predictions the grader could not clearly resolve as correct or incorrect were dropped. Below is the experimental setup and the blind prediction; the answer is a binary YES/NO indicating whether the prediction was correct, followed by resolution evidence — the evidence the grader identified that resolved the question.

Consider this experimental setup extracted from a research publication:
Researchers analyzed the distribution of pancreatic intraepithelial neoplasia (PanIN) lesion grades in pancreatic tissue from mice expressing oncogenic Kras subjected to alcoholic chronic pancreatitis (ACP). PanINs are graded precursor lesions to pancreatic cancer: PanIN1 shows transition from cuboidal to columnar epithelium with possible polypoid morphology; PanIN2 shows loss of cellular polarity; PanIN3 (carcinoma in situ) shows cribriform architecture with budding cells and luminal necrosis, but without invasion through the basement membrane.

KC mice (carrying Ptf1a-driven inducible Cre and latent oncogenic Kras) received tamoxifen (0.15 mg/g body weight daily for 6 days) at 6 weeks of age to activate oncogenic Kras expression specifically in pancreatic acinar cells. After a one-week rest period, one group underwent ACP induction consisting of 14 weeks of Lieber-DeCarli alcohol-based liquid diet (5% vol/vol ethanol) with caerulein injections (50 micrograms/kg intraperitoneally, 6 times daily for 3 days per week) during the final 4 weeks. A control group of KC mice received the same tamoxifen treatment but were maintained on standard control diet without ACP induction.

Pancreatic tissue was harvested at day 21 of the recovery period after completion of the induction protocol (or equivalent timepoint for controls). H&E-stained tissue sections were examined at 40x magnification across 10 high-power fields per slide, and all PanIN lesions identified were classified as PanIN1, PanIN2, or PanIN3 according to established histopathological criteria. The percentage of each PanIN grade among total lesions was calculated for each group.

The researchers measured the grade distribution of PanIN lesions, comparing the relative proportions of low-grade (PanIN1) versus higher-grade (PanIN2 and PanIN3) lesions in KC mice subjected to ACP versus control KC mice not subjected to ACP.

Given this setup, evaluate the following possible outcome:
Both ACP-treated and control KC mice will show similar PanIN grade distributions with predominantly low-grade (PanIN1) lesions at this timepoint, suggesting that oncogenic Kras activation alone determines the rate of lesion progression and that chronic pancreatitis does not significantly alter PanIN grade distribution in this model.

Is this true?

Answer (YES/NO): NO